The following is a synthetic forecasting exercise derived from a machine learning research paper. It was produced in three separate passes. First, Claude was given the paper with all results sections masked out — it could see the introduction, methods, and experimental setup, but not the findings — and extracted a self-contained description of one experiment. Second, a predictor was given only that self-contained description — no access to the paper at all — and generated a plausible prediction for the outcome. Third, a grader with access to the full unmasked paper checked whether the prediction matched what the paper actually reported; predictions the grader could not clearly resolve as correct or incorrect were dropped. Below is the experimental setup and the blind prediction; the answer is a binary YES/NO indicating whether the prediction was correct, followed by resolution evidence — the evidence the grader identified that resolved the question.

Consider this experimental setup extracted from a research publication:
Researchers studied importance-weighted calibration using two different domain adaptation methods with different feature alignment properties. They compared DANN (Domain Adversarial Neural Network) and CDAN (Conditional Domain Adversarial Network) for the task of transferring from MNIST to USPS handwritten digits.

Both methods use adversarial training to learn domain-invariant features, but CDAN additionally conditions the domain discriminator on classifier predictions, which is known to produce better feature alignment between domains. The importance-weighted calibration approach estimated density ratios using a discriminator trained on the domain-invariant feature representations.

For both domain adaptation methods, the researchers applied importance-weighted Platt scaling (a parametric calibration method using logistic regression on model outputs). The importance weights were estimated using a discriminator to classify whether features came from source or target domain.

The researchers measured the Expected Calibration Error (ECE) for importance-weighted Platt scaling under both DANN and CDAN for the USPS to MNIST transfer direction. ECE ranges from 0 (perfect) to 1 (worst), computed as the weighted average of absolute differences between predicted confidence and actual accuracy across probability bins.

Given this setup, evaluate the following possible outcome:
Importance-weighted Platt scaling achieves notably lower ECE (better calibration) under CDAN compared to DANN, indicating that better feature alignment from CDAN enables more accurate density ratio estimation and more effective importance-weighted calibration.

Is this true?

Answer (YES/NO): NO